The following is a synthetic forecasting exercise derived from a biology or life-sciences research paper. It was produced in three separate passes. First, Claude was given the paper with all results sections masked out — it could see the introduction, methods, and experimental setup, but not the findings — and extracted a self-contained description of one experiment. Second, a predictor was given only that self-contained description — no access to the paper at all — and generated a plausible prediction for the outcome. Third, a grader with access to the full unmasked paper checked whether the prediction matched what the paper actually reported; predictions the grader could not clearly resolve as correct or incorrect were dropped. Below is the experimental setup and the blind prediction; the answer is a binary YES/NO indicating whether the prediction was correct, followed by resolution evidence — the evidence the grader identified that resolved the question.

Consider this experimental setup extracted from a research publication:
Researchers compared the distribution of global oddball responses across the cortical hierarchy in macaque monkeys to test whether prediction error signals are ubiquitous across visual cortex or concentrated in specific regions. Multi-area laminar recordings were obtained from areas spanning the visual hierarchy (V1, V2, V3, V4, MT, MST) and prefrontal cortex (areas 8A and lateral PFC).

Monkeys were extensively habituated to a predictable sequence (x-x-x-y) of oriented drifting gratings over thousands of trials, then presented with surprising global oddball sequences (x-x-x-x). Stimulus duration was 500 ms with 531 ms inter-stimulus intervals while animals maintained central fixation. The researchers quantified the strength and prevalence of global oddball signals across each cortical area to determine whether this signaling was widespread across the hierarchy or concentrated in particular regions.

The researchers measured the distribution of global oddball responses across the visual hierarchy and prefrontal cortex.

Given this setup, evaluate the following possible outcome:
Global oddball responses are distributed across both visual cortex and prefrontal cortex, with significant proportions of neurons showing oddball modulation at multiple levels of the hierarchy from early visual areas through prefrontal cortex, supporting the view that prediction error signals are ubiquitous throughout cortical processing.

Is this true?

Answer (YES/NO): NO